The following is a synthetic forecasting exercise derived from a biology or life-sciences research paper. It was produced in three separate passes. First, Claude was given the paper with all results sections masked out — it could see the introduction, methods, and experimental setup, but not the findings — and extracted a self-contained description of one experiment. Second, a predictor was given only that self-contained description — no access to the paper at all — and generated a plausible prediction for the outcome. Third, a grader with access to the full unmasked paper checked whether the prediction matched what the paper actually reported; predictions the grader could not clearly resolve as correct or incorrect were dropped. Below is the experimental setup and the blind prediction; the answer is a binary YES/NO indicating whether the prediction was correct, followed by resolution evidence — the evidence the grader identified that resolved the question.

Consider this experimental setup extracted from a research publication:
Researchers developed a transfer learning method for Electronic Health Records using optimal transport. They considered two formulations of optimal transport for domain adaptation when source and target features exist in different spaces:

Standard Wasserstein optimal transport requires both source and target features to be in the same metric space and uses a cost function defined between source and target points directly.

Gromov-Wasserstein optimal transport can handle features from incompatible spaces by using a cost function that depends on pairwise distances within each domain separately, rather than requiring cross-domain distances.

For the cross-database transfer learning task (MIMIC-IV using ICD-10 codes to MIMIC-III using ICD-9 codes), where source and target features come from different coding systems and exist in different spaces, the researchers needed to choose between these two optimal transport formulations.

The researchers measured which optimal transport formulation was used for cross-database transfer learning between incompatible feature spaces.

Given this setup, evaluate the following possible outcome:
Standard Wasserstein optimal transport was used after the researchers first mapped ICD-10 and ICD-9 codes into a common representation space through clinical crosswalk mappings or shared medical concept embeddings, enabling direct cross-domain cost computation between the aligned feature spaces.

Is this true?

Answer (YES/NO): NO